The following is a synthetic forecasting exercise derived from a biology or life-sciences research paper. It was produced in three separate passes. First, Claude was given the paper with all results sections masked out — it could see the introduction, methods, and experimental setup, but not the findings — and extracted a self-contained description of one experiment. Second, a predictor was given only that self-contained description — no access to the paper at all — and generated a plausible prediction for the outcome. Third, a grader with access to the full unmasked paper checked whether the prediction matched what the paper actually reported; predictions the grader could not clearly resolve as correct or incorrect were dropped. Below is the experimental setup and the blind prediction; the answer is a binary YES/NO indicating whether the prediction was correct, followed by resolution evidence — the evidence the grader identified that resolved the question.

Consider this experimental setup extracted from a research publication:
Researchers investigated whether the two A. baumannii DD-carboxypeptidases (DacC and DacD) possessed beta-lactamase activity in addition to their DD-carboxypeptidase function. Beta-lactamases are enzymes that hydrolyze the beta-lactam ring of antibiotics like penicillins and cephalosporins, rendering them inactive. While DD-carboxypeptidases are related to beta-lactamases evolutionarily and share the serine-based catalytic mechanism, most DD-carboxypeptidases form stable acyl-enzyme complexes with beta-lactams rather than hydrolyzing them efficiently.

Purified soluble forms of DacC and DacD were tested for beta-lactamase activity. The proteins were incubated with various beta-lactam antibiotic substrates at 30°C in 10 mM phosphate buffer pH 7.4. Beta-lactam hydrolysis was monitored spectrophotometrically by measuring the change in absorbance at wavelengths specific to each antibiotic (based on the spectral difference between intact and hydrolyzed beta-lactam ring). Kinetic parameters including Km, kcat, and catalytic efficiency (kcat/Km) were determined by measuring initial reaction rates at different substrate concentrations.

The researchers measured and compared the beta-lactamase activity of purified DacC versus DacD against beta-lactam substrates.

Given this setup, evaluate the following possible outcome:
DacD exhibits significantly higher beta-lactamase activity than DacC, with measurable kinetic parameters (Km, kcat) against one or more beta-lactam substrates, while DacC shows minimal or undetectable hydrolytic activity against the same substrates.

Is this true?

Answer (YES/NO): NO